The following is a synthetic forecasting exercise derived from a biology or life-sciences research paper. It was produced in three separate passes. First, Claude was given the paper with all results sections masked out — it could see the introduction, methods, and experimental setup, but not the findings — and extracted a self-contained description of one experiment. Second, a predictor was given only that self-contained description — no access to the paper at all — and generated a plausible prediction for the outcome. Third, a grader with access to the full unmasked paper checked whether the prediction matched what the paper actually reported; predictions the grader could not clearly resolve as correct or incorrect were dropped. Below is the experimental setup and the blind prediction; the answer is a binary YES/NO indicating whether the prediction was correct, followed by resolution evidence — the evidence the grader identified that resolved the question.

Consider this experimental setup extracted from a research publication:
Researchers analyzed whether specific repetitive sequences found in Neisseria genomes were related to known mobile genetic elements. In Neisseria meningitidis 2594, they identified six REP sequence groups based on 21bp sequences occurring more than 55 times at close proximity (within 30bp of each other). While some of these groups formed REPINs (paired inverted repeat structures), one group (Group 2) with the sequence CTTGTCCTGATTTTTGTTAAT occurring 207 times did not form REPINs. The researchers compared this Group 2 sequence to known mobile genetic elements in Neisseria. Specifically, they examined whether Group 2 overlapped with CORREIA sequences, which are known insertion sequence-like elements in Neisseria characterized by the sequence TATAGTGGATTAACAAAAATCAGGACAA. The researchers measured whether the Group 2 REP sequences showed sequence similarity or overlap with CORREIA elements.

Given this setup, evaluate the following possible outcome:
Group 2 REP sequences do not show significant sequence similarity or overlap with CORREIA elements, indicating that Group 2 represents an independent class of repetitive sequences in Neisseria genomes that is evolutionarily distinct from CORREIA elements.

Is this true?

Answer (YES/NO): NO